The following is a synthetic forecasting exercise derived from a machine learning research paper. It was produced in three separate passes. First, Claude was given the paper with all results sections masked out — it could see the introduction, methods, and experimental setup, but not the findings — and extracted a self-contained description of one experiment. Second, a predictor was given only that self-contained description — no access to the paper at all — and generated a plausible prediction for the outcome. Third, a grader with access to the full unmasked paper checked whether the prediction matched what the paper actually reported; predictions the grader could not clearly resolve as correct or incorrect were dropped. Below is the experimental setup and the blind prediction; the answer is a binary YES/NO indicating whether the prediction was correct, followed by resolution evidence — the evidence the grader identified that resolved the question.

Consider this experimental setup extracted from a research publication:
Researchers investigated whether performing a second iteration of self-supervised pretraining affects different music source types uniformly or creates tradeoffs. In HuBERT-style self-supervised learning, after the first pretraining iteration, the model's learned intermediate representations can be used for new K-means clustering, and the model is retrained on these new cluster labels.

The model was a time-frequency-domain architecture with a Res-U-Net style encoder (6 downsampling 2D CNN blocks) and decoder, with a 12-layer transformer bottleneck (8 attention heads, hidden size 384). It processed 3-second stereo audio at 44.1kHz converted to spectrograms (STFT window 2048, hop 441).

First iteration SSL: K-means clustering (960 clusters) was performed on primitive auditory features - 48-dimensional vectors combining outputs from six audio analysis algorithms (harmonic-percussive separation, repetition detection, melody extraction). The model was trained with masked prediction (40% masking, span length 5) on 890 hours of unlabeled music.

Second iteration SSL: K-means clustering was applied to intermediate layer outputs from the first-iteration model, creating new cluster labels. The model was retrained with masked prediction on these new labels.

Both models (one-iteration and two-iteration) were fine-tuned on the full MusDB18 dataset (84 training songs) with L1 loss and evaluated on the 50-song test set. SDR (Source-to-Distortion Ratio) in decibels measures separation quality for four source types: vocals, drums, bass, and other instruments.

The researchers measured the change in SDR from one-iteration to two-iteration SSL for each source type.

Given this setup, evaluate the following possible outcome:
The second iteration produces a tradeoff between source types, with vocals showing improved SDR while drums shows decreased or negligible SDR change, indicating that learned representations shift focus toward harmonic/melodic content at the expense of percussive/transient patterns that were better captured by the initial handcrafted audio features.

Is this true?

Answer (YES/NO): NO